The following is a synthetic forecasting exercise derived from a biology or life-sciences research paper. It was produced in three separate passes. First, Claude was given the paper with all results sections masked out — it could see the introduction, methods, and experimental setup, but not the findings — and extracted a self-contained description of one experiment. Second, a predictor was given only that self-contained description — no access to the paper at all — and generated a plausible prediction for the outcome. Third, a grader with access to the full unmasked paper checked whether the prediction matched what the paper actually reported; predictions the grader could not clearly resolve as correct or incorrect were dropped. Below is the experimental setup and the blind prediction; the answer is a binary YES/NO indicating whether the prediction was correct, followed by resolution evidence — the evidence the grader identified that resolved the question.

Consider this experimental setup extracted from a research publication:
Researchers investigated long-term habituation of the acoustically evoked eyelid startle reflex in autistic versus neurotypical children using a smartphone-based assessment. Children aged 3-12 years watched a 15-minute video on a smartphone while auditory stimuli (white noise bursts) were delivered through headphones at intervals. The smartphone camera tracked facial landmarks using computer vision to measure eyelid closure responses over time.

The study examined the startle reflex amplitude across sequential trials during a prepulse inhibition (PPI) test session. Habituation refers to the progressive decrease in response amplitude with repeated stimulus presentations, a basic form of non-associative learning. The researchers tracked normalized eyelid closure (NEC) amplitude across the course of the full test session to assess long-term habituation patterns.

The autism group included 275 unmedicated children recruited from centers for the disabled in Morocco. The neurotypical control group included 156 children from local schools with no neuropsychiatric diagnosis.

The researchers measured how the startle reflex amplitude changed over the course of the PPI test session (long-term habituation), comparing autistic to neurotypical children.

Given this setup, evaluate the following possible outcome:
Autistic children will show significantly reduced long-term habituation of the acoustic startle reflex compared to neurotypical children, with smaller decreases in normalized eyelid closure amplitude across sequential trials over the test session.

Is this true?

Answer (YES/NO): NO